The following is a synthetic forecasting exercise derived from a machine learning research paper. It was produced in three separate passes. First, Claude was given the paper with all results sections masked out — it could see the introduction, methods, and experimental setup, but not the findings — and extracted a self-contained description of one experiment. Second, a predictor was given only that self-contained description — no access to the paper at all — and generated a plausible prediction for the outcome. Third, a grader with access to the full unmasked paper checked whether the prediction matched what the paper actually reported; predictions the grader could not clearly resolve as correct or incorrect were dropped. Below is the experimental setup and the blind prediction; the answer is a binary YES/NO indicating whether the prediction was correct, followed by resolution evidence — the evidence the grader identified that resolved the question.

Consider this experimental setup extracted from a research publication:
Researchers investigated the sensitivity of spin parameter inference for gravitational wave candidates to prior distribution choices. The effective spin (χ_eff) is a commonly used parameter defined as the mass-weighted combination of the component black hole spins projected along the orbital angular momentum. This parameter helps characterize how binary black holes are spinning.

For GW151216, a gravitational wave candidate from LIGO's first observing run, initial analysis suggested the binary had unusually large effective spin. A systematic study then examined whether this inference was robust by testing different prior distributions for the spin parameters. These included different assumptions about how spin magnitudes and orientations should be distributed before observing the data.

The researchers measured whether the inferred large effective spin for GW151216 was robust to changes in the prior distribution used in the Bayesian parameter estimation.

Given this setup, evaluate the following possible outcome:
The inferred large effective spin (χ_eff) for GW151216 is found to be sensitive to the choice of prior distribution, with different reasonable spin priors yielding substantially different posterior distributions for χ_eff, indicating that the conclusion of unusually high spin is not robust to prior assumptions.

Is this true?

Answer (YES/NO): YES